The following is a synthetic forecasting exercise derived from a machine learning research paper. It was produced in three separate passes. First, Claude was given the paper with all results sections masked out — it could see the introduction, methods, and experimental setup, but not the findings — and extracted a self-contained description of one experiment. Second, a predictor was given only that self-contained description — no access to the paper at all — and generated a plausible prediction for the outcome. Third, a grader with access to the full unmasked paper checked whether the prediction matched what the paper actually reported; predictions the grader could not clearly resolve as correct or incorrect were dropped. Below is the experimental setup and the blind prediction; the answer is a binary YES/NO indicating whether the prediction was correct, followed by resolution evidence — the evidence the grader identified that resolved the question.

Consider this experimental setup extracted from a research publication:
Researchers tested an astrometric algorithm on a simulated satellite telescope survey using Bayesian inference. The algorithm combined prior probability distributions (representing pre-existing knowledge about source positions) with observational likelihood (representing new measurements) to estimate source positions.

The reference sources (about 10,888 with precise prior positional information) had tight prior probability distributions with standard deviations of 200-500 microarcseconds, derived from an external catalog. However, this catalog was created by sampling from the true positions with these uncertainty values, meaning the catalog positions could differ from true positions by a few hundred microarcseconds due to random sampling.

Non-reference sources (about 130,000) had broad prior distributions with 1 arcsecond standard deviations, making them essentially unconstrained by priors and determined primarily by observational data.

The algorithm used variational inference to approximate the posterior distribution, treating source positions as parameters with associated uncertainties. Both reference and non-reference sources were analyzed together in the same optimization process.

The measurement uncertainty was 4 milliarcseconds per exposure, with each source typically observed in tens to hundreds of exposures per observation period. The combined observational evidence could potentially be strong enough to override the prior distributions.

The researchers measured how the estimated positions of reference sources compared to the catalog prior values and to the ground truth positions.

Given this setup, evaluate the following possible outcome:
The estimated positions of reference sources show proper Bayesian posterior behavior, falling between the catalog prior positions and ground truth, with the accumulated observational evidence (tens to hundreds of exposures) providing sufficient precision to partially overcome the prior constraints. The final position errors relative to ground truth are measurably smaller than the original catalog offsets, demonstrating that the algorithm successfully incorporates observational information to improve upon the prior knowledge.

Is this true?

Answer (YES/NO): NO